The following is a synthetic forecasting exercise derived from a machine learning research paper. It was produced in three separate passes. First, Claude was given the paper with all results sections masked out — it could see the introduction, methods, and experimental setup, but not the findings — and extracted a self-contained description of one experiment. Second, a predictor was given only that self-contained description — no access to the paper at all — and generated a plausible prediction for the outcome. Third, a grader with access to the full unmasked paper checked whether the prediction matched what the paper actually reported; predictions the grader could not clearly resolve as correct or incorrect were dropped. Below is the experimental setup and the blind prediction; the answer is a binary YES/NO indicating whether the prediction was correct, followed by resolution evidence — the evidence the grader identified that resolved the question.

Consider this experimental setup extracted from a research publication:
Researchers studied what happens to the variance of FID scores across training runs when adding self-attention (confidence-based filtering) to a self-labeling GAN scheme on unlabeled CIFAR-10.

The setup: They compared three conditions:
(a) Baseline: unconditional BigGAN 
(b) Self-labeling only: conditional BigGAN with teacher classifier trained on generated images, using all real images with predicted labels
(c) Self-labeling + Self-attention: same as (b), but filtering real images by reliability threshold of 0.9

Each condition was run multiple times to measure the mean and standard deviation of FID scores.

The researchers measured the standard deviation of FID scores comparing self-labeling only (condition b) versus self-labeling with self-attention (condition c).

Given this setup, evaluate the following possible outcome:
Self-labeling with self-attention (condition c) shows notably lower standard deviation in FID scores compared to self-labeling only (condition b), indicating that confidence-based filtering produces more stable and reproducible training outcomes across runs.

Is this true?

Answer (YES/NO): YES